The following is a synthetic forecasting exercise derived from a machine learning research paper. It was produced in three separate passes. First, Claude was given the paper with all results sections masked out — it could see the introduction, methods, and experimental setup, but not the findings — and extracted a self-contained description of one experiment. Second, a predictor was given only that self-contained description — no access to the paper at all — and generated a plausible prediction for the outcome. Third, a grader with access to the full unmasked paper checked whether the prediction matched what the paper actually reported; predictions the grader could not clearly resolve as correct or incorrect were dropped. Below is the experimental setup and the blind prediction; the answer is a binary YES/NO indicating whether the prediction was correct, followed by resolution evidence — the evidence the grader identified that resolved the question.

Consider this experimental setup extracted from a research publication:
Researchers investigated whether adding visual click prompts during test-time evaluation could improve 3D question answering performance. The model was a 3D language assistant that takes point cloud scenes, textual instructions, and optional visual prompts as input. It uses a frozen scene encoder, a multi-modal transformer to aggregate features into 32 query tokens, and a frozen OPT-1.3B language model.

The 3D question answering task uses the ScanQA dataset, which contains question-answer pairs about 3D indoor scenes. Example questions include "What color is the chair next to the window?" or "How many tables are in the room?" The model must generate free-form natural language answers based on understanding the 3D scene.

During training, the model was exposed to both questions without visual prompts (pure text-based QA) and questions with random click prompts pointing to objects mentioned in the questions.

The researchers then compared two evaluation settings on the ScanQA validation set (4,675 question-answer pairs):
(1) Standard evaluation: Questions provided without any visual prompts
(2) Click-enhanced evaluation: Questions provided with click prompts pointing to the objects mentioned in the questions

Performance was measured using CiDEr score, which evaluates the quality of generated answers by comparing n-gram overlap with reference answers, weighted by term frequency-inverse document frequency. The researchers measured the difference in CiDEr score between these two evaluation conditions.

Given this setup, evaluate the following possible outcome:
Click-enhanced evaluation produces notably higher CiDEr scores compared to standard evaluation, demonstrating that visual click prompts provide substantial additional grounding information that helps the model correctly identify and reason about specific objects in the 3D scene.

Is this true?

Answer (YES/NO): YES